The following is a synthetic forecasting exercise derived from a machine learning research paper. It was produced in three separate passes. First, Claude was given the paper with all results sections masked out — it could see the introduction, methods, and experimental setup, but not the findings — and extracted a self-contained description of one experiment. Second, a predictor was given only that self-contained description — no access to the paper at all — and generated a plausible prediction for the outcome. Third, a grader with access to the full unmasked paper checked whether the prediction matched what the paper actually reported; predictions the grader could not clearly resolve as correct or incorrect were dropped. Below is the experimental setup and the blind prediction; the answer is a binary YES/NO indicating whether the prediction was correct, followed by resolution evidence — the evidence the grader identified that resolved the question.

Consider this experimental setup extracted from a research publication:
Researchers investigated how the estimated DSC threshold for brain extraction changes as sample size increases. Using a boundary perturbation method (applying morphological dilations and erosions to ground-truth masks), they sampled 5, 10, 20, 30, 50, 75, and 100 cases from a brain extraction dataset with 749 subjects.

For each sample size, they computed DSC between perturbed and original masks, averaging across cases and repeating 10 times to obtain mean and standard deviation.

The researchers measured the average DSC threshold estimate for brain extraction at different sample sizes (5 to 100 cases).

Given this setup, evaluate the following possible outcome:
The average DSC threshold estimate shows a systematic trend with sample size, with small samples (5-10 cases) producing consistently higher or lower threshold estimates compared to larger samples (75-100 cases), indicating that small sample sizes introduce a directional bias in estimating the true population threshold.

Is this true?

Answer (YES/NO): NO